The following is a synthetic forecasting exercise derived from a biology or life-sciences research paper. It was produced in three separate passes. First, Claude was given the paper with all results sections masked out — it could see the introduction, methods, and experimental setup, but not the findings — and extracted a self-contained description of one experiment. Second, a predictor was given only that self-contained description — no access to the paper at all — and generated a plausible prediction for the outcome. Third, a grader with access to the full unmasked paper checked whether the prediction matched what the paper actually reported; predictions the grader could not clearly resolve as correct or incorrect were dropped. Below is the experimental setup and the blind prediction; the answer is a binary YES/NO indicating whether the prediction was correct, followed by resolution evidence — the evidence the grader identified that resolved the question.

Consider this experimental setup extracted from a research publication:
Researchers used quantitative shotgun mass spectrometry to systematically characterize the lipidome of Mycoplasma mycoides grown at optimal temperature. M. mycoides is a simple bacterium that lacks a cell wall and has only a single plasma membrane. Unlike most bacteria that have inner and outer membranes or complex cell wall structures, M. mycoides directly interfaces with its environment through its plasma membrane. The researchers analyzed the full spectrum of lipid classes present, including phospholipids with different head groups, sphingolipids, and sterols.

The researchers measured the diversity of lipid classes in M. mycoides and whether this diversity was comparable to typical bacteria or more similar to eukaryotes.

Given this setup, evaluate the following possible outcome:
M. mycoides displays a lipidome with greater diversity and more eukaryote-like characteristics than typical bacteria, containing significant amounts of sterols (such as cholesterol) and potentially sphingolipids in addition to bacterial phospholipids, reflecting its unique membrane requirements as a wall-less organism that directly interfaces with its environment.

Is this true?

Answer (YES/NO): YES